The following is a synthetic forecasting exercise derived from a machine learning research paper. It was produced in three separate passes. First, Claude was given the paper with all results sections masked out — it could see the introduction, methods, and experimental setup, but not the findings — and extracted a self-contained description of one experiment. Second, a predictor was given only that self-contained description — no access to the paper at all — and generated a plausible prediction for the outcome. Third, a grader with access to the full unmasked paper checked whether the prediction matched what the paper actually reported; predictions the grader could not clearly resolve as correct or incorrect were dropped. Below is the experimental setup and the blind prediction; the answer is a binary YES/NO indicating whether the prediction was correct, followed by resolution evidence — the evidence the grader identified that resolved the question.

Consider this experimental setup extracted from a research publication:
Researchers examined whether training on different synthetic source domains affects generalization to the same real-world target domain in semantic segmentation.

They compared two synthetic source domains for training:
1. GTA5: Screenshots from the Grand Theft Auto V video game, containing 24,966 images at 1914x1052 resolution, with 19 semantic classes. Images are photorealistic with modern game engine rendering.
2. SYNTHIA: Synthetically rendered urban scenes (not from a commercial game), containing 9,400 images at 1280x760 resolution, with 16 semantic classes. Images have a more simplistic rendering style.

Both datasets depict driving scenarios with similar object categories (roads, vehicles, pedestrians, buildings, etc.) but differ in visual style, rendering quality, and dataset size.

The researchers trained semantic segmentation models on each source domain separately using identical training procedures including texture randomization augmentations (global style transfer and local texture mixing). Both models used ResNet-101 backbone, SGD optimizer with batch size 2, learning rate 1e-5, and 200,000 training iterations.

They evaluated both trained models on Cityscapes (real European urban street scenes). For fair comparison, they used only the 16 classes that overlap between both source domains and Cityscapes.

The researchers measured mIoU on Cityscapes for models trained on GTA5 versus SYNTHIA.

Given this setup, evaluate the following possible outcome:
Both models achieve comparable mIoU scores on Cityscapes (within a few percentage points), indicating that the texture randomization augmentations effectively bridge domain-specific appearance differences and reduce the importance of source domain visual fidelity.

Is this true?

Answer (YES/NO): NO